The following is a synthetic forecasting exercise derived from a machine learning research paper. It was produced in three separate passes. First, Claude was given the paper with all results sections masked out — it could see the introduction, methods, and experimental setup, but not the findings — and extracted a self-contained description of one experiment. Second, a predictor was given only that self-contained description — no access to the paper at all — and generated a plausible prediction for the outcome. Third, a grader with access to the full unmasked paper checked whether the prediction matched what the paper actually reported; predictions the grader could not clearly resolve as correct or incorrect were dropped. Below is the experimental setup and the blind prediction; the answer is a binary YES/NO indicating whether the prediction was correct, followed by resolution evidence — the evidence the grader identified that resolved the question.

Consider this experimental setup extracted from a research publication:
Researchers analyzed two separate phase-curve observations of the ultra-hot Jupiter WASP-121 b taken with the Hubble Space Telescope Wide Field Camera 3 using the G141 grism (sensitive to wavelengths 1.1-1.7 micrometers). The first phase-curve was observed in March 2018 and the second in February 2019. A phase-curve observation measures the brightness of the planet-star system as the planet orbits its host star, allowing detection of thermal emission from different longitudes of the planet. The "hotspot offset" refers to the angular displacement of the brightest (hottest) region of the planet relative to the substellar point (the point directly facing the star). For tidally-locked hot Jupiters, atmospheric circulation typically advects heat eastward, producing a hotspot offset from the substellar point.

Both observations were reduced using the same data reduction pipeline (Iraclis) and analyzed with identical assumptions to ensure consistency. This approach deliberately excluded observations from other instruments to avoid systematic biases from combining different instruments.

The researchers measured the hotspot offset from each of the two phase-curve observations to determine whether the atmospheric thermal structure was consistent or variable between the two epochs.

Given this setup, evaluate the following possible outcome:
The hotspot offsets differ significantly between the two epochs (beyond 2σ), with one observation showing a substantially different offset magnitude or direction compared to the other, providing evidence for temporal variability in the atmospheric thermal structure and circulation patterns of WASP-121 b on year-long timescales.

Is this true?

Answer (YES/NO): YES